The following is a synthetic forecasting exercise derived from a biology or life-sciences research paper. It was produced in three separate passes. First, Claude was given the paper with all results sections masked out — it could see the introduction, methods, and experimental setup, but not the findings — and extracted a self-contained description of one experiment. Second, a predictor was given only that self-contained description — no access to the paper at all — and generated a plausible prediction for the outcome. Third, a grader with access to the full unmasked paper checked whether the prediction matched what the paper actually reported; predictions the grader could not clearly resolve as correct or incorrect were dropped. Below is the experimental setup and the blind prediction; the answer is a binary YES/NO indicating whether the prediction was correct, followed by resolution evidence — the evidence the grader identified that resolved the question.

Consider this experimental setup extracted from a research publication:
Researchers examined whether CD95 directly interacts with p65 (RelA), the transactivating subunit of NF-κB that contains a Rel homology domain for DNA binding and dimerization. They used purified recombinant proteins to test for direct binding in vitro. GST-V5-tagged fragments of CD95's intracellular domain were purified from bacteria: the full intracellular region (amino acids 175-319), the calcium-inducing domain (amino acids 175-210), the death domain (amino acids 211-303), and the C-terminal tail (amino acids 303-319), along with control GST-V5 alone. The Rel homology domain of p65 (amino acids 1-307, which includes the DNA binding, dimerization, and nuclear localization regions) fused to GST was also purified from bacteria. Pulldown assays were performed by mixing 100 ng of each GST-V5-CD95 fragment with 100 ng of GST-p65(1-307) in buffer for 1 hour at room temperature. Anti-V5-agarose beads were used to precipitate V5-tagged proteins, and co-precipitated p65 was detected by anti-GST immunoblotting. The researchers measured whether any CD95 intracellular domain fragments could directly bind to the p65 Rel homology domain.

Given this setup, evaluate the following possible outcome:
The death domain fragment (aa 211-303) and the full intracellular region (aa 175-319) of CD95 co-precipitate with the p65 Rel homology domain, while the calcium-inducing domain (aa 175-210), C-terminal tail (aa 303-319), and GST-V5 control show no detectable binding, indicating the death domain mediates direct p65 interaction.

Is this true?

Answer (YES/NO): NO